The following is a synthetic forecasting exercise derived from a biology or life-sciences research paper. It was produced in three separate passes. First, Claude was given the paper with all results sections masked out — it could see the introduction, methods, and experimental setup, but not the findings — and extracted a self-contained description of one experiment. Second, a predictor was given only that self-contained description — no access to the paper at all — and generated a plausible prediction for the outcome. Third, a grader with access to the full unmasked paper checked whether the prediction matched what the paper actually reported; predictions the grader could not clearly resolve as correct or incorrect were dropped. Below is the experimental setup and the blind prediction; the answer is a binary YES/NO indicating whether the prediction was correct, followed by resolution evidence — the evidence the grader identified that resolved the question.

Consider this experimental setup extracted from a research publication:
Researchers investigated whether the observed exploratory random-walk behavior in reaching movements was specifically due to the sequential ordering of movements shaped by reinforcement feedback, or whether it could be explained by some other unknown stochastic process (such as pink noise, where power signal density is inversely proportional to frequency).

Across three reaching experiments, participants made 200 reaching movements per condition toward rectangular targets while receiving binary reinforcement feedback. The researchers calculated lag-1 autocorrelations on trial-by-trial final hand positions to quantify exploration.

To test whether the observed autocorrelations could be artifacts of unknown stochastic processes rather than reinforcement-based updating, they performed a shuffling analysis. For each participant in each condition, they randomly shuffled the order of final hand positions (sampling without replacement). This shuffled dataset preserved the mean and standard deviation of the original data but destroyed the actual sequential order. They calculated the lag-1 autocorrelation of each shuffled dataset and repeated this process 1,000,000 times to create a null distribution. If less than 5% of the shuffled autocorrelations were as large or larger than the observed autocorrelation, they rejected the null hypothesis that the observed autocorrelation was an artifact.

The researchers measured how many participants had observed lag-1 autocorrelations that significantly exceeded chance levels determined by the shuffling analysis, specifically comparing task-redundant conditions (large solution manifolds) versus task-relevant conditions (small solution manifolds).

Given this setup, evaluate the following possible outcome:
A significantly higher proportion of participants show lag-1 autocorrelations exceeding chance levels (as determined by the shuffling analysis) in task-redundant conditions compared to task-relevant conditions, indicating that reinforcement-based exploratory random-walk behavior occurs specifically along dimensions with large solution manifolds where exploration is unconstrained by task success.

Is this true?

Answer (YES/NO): NO